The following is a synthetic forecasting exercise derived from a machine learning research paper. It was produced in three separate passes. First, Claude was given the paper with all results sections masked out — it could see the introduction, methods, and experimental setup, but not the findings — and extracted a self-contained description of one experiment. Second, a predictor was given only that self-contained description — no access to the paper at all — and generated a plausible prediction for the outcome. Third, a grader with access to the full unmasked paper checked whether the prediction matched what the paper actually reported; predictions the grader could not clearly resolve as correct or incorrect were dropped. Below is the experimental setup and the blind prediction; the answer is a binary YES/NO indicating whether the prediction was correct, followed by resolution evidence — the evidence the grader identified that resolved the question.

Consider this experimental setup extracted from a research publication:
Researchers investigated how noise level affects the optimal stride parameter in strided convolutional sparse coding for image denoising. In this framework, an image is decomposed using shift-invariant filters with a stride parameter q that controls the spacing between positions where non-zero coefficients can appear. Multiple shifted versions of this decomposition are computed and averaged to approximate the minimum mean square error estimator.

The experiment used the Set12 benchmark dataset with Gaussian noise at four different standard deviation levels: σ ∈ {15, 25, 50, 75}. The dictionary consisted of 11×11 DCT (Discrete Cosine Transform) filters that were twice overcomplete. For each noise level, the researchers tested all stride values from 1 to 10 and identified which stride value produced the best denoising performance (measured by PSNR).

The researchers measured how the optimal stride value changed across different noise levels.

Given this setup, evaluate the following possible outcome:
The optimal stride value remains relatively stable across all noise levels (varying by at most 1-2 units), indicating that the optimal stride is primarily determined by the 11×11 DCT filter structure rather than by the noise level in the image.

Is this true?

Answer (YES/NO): YES